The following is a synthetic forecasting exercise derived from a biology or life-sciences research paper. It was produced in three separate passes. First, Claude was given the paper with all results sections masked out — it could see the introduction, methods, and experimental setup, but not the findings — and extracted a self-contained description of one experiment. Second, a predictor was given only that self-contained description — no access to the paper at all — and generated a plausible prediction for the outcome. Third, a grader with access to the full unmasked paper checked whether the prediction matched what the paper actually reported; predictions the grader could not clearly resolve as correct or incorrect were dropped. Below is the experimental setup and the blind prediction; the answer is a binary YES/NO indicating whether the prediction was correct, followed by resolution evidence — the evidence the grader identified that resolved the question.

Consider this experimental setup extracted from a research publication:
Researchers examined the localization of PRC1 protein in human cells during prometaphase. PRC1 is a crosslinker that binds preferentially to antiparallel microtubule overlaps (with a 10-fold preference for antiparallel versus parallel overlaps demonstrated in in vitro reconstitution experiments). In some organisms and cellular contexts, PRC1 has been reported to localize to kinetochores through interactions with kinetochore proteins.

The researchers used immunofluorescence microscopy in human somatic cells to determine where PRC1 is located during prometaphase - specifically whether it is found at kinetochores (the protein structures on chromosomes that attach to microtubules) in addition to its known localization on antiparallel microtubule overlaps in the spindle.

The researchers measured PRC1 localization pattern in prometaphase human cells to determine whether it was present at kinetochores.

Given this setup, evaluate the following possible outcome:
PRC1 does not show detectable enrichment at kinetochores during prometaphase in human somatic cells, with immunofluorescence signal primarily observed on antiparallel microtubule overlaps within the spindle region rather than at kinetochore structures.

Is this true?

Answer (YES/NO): YES